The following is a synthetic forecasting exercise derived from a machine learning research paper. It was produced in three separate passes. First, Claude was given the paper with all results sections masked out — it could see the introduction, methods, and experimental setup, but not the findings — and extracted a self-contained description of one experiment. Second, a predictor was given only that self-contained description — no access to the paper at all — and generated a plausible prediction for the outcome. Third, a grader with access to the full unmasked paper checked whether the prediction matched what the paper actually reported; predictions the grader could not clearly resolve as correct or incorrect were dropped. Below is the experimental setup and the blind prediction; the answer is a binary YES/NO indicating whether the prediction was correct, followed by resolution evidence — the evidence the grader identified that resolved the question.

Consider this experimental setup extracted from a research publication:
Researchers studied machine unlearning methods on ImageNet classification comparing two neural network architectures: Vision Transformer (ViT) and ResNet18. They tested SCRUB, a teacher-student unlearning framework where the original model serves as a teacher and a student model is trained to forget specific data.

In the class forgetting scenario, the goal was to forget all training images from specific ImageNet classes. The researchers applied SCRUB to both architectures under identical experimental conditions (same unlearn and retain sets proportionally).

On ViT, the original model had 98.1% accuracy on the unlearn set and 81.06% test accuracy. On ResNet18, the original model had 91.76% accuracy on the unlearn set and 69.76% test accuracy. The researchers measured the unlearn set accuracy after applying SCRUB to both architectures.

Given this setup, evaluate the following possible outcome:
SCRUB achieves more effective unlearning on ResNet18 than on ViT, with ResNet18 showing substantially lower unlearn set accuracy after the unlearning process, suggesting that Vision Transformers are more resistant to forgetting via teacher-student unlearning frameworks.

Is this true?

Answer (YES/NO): YES